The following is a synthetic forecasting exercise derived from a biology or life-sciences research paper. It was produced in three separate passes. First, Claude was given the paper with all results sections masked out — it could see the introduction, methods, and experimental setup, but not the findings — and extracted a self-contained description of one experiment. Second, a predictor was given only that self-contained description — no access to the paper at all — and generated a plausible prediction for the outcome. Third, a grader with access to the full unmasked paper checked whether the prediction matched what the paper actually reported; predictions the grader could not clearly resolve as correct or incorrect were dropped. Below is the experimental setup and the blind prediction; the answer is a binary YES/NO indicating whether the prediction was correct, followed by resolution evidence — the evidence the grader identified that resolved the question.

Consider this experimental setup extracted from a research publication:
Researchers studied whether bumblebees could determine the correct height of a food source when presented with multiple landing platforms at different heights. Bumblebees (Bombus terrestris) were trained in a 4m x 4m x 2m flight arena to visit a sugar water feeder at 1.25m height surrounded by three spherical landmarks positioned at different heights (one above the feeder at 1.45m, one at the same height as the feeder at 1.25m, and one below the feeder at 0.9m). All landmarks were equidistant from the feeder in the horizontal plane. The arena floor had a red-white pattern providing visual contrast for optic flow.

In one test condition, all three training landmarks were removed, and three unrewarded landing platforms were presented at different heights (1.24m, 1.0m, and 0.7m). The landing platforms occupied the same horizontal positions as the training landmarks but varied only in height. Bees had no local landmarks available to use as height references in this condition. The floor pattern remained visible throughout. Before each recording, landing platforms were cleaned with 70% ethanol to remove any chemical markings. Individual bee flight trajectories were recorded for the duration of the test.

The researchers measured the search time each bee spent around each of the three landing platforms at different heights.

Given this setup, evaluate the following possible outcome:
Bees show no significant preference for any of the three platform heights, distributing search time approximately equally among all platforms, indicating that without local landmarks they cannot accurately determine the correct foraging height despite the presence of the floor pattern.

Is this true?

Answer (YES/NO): NO